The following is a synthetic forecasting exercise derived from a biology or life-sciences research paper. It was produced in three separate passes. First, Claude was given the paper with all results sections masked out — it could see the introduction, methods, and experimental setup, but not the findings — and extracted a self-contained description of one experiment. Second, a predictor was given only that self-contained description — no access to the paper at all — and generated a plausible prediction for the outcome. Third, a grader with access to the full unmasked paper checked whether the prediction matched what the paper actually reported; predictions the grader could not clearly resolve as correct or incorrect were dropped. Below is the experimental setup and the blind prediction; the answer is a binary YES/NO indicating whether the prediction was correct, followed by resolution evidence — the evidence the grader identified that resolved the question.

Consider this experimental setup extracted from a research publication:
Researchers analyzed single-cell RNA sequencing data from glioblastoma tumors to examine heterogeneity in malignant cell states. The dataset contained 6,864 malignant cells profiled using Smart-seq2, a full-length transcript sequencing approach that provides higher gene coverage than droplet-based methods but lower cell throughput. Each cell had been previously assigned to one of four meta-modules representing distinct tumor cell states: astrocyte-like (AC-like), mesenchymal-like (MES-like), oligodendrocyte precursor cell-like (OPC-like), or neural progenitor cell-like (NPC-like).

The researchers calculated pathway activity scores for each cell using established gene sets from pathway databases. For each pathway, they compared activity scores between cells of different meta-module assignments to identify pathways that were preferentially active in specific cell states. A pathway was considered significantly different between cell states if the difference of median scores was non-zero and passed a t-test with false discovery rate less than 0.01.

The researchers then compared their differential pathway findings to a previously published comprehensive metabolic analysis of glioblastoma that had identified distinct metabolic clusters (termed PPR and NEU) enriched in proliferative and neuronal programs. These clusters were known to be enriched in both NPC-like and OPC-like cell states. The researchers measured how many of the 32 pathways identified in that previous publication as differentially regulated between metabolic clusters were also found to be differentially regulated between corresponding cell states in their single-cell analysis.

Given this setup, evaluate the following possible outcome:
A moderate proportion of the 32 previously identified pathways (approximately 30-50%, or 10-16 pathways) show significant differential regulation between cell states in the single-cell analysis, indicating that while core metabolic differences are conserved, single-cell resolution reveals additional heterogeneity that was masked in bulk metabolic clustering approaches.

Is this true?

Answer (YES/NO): NO